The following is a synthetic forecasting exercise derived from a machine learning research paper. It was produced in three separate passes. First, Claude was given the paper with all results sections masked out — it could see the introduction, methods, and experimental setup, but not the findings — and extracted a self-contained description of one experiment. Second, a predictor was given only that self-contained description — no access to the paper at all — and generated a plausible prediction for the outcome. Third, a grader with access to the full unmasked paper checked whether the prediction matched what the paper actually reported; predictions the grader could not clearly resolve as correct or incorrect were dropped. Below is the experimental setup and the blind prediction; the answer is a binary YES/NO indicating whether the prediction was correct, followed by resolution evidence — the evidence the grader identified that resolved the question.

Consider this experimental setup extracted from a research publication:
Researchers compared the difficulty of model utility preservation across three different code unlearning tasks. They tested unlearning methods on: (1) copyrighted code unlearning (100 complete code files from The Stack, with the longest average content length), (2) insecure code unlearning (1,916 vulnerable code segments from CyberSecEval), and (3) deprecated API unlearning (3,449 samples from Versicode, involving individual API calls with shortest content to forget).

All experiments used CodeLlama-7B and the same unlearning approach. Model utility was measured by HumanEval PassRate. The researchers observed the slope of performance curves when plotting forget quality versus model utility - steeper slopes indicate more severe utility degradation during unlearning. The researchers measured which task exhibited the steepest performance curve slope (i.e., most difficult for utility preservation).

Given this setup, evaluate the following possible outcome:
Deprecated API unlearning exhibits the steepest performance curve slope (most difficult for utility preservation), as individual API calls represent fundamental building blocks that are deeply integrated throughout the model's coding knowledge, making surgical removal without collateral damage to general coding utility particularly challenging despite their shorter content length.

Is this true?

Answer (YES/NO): NO